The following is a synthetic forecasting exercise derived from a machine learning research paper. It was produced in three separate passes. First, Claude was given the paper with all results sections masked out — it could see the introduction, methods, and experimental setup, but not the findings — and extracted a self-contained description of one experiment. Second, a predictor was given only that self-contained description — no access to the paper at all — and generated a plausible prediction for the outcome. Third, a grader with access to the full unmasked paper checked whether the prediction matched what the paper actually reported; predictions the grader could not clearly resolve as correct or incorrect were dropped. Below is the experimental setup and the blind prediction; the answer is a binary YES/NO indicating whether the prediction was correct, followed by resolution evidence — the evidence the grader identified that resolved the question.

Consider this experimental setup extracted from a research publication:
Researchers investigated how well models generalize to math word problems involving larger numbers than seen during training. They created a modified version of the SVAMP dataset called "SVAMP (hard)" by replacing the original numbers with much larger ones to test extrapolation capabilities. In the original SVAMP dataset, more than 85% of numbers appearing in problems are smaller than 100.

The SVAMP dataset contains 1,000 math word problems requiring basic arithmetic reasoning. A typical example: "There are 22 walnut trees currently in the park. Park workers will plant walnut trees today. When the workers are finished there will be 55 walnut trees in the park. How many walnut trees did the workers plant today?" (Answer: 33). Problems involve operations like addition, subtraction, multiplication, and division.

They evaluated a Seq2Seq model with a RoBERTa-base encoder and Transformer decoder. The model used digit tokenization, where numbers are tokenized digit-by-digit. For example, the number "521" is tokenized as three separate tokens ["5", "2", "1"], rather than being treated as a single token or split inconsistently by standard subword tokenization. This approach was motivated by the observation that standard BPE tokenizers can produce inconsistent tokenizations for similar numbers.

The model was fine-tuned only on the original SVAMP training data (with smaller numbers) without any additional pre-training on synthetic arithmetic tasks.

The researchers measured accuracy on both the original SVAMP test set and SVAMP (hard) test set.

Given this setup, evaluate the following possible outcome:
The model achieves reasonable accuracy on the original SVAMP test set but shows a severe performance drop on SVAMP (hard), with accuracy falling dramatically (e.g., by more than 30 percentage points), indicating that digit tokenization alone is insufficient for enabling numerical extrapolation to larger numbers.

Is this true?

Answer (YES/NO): NO